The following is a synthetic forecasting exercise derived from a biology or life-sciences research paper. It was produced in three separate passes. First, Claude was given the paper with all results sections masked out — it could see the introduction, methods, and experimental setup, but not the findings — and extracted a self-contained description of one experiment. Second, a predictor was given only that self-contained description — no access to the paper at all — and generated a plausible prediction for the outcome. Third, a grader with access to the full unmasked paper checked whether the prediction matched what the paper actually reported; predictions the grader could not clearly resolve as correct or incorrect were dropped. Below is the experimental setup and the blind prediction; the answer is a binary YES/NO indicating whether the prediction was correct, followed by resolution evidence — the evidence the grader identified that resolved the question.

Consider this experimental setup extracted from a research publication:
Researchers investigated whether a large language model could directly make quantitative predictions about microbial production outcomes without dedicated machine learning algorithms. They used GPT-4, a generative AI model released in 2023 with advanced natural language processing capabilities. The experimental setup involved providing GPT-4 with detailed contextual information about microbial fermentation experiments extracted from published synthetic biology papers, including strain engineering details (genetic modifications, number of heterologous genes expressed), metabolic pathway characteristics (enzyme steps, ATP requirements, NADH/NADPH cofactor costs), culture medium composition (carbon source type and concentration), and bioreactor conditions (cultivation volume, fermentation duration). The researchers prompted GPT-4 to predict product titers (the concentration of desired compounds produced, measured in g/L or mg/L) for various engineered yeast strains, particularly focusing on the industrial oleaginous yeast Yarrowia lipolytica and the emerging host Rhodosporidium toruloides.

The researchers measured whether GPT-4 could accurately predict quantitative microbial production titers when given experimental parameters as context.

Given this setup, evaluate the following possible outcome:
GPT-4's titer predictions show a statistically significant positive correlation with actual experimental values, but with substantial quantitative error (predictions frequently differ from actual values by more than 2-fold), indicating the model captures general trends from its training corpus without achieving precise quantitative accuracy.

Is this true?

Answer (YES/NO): NO